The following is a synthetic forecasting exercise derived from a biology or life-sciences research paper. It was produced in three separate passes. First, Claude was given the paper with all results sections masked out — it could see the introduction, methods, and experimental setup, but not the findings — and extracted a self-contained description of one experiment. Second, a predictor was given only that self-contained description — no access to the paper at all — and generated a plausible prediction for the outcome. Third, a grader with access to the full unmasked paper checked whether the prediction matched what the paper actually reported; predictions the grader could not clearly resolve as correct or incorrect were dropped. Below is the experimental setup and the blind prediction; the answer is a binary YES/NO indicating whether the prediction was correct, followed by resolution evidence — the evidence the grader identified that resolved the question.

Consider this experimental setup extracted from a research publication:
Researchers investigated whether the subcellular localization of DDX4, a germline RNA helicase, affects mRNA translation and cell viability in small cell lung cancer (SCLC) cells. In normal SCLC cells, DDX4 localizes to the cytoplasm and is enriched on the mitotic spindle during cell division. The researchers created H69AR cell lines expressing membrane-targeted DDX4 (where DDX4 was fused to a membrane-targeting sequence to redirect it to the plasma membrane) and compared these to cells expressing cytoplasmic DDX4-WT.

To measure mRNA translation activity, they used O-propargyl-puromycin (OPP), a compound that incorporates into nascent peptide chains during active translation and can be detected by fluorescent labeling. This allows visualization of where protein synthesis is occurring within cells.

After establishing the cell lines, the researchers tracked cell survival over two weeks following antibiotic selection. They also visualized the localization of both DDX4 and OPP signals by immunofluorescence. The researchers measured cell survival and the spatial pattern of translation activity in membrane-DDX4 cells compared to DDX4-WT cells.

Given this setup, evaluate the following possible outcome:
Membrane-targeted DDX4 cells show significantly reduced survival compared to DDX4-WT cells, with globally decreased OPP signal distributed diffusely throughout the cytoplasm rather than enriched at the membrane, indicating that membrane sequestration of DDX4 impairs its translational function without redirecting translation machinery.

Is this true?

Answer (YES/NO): NO